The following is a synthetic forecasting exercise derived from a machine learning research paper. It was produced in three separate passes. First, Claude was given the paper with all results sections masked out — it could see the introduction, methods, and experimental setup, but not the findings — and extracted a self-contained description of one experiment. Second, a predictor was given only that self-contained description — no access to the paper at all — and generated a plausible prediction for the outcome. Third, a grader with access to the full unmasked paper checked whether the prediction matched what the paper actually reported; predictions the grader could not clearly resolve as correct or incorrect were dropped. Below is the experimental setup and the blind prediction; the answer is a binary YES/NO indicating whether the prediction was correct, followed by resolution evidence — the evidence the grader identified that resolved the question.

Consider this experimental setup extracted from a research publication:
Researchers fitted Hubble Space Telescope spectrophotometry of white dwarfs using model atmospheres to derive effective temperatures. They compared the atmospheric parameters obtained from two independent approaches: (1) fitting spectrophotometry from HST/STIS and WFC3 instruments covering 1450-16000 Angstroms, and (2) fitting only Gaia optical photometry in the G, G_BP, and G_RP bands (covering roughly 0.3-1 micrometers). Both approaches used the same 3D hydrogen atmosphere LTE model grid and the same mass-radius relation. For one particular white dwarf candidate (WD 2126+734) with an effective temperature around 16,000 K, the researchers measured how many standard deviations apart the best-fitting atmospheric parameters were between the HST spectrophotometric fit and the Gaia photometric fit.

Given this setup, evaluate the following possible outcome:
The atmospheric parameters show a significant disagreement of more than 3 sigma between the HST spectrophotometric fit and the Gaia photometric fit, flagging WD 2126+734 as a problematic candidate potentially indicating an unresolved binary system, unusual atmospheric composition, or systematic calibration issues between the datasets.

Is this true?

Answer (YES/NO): NO